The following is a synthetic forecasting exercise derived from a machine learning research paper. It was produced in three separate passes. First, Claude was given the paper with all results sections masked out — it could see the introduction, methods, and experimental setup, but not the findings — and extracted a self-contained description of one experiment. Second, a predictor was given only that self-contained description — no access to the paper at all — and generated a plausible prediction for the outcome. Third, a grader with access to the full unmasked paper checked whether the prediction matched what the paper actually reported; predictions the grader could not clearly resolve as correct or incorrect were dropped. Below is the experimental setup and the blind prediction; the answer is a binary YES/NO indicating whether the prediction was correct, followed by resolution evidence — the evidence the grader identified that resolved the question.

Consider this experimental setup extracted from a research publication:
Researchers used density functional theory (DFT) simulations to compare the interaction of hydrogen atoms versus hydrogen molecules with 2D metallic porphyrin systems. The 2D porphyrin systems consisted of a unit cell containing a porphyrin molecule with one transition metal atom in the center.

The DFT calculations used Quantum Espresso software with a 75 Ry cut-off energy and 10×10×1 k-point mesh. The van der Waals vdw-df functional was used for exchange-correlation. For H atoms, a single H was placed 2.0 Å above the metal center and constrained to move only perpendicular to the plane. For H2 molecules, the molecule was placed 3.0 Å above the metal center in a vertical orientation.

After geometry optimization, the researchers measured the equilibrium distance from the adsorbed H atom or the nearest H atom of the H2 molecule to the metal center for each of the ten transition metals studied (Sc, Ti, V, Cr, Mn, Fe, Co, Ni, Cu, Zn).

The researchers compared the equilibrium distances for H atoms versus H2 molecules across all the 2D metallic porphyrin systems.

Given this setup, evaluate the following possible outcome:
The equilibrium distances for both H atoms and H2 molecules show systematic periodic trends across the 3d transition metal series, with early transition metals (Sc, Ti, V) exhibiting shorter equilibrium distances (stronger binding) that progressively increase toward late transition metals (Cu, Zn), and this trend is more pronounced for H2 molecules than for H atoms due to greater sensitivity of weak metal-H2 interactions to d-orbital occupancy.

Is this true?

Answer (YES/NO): NO